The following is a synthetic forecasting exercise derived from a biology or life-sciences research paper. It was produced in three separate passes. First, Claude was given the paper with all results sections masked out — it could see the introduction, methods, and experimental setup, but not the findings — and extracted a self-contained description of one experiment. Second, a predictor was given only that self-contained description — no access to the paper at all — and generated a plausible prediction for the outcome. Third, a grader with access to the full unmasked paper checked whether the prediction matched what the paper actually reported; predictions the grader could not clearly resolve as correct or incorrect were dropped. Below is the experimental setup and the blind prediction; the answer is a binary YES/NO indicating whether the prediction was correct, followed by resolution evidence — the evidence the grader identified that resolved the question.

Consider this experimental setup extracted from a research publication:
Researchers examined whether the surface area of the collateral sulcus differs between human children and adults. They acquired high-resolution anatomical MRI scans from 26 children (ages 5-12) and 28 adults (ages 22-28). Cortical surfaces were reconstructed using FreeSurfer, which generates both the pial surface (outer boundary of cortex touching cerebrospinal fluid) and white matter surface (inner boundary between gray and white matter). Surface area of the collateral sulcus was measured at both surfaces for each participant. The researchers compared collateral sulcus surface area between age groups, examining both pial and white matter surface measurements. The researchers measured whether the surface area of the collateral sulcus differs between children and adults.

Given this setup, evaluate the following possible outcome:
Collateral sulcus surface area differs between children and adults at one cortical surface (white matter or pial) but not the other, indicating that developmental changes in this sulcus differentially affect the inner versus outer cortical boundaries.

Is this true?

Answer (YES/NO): NO